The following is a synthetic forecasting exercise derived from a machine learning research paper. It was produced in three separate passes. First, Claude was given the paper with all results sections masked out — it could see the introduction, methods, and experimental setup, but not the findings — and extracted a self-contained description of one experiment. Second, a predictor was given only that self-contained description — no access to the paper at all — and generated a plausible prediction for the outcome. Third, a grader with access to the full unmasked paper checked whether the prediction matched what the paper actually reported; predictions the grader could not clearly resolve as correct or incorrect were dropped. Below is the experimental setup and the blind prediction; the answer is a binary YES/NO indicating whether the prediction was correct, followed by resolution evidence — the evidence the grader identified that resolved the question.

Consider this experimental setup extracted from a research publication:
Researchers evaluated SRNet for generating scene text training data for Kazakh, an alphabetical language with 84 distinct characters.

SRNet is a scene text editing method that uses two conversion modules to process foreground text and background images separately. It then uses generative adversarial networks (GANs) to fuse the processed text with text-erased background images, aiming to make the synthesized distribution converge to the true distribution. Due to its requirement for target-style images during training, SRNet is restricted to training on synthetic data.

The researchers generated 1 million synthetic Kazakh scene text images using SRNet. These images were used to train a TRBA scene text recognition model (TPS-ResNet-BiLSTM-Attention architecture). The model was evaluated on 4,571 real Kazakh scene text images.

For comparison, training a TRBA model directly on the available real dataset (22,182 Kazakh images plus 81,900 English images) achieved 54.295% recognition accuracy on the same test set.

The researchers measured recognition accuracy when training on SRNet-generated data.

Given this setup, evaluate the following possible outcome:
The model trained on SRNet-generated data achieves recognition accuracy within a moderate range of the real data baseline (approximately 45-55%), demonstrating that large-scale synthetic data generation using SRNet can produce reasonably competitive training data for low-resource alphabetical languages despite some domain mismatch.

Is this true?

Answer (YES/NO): NO